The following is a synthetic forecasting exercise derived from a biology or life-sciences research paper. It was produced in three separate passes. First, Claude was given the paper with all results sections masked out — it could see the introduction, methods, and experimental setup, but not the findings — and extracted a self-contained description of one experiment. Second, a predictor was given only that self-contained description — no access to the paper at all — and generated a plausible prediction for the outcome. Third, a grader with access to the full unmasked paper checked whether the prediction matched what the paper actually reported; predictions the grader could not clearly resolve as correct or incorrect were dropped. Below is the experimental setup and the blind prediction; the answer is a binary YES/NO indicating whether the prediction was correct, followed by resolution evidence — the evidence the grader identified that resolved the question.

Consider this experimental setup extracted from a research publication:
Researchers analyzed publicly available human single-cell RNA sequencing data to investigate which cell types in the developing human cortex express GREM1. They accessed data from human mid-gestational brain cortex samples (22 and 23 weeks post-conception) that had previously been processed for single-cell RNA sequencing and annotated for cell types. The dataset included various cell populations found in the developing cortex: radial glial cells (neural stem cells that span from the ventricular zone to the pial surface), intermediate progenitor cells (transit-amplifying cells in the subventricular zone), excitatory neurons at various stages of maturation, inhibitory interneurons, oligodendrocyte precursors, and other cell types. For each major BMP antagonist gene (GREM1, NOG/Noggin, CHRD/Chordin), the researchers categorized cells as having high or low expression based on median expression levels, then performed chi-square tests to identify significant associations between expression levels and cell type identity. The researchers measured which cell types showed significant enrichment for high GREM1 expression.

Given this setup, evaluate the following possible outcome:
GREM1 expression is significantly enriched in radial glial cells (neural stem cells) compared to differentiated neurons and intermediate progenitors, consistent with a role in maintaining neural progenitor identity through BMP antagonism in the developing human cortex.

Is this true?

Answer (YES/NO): NO